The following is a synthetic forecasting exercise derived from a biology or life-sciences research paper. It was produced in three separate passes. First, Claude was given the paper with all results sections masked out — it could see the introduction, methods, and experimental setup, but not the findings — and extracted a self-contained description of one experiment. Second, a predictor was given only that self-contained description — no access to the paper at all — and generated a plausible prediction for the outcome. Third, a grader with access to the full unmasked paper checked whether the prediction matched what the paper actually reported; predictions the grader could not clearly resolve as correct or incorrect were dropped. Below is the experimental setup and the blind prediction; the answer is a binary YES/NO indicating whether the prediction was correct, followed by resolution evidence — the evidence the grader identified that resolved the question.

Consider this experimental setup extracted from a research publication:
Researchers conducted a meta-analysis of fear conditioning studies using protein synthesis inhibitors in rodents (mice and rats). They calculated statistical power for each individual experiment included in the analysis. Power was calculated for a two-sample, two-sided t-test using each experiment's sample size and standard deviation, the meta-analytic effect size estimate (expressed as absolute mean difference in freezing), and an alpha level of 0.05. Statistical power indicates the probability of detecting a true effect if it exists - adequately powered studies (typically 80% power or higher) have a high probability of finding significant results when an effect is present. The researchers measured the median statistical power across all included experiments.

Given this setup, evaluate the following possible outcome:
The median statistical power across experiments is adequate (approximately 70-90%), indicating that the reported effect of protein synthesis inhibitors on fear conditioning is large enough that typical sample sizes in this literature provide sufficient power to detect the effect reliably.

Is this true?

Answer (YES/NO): NO